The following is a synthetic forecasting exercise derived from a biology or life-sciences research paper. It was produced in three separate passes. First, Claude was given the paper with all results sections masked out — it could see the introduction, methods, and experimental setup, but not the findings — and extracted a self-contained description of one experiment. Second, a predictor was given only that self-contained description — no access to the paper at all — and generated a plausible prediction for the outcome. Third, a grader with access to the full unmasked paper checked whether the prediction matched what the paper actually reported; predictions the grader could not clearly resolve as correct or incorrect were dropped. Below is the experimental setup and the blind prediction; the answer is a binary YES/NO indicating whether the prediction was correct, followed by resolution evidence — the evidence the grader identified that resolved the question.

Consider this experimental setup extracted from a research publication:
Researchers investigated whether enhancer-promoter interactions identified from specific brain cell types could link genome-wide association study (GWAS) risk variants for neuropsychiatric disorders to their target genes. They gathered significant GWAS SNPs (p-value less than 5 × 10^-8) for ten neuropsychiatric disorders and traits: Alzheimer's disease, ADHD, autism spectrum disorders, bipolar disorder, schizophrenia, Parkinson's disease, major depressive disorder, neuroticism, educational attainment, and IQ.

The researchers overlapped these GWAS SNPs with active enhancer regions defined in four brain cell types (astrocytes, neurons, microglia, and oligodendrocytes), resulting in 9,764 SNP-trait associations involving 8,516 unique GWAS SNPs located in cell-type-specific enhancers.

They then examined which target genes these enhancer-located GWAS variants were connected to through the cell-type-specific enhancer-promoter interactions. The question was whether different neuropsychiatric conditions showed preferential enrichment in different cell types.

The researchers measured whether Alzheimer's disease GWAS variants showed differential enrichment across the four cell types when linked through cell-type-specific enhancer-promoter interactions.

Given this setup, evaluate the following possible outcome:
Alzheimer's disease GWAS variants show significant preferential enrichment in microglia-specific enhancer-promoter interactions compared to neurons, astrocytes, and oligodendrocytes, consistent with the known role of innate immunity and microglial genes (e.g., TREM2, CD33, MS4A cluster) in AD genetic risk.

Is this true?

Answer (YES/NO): YES